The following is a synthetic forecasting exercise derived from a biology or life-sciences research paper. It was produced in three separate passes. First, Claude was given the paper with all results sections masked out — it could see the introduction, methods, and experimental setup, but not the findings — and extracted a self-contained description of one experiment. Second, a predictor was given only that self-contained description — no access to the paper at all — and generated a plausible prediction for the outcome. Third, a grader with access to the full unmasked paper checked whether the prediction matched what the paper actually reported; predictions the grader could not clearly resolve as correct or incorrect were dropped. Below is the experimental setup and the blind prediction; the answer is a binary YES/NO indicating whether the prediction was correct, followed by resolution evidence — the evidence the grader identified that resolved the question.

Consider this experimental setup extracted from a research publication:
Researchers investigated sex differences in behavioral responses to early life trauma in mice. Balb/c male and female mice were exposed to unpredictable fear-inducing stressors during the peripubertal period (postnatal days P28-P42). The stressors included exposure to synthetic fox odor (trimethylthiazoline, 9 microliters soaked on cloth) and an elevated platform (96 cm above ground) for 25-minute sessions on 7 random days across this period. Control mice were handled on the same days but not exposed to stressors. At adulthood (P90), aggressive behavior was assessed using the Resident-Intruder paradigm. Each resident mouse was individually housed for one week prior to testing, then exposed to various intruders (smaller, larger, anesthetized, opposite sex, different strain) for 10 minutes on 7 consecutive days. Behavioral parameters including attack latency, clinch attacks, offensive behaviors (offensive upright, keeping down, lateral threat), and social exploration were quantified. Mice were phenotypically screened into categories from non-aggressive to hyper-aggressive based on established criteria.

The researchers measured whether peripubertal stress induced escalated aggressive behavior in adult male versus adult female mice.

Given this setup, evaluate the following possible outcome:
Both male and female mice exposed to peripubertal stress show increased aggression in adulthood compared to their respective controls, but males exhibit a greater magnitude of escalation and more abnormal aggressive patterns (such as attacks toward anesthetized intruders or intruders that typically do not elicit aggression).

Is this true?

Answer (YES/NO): NO